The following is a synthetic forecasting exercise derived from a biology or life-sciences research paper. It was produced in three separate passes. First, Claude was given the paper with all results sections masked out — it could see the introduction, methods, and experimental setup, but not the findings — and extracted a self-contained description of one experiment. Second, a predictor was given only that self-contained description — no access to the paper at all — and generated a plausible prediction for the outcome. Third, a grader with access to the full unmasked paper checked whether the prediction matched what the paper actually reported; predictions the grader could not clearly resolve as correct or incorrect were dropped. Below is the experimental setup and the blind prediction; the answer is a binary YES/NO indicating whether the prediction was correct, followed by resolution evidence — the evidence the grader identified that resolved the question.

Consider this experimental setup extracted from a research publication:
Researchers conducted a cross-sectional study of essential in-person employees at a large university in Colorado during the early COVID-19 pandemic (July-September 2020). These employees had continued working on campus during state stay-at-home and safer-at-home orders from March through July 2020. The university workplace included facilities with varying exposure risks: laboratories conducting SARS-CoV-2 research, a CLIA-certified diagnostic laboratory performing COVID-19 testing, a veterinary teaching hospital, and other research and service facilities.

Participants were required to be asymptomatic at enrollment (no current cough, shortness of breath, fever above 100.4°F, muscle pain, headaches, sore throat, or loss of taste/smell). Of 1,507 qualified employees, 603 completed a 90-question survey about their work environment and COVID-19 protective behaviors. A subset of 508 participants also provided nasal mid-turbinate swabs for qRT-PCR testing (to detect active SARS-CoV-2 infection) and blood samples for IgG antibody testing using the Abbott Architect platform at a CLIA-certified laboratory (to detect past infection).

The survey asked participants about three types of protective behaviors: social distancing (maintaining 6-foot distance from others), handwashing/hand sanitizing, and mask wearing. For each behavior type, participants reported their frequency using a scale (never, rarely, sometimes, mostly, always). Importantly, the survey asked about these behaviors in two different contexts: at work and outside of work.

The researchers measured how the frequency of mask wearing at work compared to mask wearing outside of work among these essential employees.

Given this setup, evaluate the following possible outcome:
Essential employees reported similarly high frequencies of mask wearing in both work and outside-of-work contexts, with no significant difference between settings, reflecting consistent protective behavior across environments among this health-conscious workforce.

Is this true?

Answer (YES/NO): YES